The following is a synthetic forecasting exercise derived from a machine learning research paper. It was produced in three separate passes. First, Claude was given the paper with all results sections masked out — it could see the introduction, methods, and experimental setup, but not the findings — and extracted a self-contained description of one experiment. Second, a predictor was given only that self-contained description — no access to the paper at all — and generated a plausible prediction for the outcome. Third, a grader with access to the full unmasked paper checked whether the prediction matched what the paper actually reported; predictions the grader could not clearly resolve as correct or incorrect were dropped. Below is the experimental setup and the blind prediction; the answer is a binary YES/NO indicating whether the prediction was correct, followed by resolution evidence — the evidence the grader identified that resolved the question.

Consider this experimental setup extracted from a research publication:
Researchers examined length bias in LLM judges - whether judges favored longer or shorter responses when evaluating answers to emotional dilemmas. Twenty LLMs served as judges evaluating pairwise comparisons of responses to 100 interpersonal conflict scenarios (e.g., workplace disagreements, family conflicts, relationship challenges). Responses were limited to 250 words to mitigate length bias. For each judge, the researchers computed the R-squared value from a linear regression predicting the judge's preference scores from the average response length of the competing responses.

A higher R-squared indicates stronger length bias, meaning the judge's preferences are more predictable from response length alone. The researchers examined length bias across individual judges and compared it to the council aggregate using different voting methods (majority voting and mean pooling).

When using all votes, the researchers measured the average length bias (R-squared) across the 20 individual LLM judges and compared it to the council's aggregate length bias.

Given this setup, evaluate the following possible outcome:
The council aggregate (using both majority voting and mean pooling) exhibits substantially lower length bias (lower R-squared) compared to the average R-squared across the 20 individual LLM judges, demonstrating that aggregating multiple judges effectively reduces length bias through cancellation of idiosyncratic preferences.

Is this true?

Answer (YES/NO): NO